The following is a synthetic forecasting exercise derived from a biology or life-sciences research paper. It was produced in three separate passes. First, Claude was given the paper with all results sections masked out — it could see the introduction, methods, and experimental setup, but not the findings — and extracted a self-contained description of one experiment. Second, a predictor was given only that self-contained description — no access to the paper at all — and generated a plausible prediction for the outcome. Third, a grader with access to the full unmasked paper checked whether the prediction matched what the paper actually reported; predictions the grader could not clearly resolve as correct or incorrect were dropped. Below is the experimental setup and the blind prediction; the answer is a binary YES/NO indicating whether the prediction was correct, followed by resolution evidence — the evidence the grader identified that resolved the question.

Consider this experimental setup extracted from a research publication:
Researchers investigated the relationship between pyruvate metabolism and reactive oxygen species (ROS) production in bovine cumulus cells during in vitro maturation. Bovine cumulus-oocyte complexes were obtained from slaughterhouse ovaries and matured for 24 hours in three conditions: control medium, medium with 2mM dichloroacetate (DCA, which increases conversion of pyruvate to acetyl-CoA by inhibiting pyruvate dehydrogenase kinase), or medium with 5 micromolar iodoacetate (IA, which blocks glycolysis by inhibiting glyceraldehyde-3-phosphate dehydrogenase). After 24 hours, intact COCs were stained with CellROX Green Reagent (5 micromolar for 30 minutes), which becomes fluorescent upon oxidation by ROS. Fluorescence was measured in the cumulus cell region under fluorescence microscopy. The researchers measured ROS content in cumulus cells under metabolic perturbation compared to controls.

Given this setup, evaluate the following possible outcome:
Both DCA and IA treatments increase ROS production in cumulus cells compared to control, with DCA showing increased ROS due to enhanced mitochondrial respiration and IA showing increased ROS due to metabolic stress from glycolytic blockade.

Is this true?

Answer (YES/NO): NO